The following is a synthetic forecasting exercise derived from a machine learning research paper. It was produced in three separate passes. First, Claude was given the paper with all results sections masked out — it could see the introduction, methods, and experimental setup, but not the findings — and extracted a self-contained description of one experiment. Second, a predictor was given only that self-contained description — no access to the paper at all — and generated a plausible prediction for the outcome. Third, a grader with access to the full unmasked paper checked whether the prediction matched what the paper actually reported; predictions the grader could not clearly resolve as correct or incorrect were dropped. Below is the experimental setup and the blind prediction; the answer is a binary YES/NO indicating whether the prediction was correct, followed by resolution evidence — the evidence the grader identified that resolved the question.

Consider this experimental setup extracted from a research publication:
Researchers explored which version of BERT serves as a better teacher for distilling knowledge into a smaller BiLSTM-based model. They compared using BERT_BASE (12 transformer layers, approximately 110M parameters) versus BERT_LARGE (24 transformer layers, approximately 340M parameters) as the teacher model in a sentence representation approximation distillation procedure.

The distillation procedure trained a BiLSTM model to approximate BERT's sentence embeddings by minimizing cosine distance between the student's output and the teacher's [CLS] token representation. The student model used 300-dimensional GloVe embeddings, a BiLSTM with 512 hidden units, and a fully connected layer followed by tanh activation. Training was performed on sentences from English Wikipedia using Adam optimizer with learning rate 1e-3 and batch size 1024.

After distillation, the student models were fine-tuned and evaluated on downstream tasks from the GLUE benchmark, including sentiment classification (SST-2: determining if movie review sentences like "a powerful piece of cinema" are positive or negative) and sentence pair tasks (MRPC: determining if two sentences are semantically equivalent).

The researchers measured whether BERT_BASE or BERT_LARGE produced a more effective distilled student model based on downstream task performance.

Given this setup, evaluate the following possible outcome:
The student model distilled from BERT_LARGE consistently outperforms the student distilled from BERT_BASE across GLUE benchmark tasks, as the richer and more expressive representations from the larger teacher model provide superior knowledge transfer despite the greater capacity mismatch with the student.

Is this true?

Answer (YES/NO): NO